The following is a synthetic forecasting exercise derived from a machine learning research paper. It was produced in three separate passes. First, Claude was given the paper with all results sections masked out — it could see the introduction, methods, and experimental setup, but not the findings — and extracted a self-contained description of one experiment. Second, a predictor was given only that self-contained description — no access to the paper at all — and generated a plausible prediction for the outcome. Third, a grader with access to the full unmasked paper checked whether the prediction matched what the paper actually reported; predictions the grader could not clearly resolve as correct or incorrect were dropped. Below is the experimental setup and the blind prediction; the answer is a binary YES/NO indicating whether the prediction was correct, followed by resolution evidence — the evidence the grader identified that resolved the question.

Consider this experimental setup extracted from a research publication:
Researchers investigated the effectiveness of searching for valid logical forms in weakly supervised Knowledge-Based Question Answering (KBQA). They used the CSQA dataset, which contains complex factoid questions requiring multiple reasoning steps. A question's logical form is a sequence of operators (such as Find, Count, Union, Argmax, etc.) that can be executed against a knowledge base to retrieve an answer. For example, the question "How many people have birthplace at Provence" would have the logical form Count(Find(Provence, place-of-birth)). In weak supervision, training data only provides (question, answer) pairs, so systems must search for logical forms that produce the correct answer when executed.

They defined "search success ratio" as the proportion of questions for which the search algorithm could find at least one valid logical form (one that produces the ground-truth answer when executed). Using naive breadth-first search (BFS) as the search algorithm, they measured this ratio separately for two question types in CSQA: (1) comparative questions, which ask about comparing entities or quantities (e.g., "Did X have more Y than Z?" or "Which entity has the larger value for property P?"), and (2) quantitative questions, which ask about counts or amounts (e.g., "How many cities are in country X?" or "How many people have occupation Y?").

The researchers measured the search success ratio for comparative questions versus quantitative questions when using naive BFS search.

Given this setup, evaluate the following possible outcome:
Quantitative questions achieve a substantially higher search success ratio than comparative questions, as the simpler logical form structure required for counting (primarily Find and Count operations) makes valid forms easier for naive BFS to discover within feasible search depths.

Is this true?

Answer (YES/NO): YES